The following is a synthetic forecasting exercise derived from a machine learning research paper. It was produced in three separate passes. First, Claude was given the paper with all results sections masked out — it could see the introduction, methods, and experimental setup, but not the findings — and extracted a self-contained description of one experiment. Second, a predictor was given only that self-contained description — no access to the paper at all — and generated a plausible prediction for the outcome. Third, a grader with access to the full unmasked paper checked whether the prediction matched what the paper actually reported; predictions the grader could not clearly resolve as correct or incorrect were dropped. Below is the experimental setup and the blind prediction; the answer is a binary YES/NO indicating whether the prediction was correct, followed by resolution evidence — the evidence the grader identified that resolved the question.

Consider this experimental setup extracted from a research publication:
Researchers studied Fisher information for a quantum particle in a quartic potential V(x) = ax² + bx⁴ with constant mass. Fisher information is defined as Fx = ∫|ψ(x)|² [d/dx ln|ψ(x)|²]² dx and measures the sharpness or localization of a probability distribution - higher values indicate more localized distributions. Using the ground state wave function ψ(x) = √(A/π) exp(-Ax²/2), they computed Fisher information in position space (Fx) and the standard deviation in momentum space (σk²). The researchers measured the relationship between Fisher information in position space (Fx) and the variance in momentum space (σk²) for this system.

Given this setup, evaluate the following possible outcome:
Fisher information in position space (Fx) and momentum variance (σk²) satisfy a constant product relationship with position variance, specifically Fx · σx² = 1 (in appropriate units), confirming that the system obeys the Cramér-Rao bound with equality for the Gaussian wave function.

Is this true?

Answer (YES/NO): NO